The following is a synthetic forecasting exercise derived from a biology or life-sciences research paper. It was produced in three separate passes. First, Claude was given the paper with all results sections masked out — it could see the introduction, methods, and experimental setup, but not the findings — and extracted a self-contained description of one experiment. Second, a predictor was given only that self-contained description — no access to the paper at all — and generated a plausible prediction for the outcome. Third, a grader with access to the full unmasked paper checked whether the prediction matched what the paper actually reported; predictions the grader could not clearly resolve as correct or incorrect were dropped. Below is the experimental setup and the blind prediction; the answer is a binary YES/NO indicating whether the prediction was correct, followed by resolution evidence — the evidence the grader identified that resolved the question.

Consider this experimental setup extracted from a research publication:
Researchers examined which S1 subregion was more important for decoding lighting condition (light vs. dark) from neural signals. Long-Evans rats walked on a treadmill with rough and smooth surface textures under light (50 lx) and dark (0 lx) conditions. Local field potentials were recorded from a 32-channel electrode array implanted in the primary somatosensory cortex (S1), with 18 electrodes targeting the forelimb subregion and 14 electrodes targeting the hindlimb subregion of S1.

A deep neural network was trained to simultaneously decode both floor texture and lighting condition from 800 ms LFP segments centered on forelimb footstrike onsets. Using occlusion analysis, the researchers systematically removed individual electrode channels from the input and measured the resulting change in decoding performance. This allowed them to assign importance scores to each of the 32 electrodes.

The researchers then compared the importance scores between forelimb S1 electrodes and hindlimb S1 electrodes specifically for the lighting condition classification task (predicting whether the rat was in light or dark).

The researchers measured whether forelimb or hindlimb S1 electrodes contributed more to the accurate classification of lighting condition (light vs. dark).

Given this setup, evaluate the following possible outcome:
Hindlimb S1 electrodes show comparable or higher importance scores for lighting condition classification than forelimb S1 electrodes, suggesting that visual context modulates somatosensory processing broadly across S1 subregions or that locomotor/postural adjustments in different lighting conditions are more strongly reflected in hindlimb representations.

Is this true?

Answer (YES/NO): NO